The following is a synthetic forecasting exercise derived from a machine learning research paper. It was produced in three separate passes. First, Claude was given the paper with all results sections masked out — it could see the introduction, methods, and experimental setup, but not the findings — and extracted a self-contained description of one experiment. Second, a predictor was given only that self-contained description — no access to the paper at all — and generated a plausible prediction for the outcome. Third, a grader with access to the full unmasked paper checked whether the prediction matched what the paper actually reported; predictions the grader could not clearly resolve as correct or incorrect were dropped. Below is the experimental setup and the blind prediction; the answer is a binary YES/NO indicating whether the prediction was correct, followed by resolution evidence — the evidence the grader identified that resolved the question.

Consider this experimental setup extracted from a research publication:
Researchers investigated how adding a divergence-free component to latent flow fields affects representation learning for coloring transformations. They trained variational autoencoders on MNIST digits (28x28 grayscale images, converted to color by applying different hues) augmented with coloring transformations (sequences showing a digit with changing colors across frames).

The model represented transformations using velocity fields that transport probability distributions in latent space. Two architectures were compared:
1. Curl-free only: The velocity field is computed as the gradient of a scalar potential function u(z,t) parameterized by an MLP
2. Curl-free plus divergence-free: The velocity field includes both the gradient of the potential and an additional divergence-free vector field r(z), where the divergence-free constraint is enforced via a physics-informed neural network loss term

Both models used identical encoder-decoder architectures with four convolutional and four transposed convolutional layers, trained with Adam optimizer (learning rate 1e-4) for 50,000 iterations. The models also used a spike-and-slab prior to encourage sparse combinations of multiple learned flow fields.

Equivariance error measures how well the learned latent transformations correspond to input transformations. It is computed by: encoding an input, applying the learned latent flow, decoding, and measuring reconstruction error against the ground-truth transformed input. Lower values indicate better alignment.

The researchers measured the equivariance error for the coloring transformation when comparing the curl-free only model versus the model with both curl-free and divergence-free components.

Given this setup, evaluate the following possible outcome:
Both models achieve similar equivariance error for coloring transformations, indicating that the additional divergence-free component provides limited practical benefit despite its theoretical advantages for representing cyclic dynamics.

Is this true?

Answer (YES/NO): YES